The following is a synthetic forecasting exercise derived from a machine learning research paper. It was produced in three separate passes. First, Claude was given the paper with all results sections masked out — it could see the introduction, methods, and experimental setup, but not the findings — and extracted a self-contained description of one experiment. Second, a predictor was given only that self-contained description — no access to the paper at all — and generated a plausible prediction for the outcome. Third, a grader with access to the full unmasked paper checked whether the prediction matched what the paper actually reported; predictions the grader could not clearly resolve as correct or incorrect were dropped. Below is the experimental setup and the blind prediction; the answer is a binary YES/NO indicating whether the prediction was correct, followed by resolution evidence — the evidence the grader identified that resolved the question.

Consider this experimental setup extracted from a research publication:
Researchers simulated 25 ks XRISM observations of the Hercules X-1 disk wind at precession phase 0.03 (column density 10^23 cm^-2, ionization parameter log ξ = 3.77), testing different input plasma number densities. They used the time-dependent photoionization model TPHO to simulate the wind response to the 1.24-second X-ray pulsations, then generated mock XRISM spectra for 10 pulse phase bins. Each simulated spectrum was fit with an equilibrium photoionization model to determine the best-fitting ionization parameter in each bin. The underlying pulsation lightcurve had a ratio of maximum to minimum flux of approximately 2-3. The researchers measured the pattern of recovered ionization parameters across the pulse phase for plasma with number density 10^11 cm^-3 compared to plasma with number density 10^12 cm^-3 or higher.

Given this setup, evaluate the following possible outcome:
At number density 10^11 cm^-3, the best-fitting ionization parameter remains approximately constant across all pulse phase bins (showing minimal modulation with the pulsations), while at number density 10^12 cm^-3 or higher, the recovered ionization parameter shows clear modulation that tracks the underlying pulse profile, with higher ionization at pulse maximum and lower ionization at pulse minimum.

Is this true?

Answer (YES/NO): NO